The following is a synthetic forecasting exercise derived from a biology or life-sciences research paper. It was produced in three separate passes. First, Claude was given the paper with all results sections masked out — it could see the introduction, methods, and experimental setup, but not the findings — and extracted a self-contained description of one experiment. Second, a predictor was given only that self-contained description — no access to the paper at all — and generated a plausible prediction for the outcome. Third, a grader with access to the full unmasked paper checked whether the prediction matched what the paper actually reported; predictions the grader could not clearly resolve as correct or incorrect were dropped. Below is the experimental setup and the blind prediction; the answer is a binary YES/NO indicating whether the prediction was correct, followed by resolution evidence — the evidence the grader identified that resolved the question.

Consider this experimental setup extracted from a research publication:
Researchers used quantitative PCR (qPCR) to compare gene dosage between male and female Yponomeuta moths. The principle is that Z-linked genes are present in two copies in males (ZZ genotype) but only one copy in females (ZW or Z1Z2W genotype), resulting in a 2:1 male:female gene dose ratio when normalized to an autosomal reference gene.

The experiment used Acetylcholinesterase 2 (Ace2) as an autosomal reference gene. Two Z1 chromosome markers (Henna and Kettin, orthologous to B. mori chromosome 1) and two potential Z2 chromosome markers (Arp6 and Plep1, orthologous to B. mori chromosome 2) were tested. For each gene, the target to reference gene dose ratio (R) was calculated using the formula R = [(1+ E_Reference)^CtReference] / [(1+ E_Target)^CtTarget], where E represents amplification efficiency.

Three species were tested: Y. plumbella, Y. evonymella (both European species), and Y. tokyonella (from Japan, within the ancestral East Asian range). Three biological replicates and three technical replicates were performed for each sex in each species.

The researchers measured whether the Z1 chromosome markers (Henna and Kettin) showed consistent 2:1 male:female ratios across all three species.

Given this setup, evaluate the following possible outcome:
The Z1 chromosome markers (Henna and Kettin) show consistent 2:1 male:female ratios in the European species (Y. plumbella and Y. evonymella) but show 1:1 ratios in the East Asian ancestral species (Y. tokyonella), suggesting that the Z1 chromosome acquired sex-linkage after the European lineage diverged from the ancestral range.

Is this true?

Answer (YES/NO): NO